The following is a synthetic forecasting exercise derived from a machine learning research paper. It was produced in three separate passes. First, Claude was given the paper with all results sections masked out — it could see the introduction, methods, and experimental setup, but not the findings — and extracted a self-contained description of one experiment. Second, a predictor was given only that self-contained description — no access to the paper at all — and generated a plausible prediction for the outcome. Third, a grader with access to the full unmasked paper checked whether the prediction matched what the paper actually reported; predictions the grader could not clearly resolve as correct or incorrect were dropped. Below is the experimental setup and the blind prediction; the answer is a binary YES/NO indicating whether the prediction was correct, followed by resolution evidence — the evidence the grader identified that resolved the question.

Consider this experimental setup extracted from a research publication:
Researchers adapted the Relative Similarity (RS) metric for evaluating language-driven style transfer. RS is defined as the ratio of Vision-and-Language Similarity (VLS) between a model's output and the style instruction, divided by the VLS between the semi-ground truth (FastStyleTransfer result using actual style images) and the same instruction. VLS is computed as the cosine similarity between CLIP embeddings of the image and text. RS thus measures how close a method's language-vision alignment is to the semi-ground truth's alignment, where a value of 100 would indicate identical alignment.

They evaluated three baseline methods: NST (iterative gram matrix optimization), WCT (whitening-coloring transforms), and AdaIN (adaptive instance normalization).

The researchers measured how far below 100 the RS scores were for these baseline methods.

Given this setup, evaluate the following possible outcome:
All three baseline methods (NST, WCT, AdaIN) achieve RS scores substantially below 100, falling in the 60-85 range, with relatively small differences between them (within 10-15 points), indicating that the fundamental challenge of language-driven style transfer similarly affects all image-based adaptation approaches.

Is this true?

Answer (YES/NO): NO